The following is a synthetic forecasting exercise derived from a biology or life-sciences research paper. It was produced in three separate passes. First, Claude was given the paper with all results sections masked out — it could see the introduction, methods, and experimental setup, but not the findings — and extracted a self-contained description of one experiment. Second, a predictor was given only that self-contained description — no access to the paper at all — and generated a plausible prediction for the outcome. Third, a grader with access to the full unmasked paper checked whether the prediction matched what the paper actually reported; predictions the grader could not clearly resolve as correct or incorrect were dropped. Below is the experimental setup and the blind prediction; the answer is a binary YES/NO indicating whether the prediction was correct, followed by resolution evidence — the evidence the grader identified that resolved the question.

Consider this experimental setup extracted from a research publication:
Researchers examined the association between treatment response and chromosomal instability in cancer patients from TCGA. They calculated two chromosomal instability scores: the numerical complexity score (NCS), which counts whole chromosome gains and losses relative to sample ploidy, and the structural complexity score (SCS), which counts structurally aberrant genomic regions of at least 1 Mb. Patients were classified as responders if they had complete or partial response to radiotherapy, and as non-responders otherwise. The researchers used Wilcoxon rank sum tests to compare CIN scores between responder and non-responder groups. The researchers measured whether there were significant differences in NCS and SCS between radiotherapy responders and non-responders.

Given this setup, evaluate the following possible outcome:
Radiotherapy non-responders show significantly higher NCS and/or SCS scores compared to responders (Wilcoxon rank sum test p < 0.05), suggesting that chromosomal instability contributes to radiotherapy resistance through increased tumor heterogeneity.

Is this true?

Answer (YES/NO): YES